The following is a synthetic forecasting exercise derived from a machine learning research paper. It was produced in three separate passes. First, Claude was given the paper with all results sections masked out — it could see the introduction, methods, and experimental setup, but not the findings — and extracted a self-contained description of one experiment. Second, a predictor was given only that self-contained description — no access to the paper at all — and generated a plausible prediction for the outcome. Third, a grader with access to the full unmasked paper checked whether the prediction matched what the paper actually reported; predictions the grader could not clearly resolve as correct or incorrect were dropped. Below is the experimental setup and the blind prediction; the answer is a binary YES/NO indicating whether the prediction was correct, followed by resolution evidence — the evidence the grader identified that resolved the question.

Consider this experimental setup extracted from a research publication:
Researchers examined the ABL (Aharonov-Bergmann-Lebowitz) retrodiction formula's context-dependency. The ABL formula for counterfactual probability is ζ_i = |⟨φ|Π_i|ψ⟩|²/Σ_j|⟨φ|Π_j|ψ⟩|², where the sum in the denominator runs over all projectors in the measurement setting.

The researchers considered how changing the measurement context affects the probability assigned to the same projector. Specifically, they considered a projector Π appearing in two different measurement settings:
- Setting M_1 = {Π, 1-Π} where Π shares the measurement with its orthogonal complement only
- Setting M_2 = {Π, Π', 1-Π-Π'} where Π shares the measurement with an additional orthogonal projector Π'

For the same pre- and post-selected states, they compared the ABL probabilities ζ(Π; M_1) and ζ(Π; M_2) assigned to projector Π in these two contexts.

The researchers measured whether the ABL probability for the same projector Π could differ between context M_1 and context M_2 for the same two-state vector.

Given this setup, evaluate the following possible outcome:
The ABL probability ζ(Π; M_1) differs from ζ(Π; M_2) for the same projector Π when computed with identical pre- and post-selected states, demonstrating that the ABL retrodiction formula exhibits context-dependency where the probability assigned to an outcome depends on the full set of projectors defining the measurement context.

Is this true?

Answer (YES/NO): YES